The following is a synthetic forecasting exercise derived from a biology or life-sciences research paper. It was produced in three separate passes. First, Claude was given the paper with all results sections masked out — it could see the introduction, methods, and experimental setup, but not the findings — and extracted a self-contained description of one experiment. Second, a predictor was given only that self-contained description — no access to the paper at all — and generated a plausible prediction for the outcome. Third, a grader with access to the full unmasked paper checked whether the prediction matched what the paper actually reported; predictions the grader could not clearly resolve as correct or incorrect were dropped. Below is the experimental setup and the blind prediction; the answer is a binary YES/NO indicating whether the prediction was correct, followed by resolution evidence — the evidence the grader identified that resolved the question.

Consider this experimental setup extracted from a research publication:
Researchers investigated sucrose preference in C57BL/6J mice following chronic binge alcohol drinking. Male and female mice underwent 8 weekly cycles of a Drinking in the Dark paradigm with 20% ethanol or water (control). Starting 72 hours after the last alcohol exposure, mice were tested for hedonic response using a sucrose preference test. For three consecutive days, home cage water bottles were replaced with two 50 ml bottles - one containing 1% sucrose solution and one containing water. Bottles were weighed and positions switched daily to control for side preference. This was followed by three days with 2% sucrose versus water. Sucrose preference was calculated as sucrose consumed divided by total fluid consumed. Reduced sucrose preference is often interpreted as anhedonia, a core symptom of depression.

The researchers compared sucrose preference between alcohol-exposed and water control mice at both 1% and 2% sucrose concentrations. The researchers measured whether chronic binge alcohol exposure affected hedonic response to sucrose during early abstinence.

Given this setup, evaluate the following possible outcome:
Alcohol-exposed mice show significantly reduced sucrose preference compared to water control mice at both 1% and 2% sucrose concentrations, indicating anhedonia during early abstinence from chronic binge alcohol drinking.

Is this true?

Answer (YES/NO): NO